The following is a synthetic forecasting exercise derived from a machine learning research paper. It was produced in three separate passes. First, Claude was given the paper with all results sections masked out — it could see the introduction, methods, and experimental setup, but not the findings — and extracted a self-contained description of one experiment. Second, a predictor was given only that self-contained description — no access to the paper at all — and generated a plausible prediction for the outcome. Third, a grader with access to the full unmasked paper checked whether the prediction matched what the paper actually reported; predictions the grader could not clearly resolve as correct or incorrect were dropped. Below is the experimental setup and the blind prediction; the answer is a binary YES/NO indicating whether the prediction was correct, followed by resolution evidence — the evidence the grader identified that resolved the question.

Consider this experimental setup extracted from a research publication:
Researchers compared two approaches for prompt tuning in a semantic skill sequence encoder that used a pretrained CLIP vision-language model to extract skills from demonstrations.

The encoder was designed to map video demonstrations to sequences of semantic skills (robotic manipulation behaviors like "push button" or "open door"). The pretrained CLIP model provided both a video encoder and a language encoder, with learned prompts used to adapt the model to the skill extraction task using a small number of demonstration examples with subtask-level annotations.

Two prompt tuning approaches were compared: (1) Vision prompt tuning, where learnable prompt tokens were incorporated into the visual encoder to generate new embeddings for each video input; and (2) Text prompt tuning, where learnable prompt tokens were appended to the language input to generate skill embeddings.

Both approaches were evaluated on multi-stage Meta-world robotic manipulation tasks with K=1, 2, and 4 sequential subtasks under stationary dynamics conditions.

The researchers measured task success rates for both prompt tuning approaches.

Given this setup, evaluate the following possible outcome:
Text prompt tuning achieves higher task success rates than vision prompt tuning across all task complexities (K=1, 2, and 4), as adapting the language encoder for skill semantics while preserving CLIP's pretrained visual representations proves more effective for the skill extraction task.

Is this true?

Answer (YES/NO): NO